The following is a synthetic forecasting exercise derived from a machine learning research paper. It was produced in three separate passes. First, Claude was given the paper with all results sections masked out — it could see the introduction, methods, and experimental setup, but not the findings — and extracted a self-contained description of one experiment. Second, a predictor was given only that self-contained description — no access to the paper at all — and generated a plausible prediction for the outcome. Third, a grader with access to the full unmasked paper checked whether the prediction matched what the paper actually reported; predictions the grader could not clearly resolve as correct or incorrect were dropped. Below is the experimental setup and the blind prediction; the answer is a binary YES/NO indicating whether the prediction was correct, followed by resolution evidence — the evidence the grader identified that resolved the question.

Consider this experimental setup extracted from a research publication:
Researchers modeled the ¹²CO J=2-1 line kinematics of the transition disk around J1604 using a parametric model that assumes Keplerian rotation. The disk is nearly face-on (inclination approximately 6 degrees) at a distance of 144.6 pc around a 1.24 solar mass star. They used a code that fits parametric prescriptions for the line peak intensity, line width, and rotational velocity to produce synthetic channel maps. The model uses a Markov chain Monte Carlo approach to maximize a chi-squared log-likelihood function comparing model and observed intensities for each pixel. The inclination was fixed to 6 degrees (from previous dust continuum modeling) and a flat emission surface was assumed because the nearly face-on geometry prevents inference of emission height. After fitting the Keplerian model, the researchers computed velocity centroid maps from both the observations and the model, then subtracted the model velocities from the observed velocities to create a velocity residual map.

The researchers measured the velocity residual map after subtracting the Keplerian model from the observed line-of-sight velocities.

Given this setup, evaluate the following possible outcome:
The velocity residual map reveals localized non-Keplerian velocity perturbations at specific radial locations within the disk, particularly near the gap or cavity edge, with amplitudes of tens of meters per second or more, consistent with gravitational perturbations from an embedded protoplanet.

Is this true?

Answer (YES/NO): YES